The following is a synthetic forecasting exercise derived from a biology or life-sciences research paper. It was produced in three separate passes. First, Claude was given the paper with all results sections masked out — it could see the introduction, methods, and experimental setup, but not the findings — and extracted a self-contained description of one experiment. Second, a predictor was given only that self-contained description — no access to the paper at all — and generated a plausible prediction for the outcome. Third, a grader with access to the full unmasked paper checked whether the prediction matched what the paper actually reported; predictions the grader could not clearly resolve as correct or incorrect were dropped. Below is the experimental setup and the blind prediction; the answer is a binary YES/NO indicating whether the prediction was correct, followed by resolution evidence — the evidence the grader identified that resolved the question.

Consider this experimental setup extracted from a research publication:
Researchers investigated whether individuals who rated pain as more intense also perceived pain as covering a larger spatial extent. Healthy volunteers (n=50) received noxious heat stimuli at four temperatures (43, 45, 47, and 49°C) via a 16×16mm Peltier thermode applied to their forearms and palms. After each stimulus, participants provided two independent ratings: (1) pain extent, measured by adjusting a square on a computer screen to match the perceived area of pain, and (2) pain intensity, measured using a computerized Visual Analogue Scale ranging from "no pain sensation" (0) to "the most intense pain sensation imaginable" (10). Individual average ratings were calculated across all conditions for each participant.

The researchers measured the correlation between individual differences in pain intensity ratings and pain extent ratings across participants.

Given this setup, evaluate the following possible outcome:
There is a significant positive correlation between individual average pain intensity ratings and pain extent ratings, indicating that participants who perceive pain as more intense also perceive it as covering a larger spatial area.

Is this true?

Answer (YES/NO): YES